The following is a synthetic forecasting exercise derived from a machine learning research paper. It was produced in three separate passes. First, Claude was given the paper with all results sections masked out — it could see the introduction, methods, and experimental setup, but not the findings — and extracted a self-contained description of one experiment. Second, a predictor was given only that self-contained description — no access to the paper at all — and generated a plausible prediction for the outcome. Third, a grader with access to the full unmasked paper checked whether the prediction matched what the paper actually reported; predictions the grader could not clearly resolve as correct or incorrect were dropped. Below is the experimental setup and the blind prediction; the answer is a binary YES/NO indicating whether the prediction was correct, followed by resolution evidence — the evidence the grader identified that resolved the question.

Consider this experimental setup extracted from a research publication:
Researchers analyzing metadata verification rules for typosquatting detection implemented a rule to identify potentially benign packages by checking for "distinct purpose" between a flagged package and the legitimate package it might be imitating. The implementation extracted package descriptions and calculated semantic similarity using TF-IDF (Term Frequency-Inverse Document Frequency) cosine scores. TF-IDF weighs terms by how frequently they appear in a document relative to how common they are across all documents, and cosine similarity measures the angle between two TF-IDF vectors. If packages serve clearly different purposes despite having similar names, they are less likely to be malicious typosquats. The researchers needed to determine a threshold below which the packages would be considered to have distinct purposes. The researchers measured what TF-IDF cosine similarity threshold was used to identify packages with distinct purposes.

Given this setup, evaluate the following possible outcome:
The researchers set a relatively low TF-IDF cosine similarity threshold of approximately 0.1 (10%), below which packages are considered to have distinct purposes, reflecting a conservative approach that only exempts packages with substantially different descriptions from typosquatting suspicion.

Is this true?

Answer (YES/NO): NO